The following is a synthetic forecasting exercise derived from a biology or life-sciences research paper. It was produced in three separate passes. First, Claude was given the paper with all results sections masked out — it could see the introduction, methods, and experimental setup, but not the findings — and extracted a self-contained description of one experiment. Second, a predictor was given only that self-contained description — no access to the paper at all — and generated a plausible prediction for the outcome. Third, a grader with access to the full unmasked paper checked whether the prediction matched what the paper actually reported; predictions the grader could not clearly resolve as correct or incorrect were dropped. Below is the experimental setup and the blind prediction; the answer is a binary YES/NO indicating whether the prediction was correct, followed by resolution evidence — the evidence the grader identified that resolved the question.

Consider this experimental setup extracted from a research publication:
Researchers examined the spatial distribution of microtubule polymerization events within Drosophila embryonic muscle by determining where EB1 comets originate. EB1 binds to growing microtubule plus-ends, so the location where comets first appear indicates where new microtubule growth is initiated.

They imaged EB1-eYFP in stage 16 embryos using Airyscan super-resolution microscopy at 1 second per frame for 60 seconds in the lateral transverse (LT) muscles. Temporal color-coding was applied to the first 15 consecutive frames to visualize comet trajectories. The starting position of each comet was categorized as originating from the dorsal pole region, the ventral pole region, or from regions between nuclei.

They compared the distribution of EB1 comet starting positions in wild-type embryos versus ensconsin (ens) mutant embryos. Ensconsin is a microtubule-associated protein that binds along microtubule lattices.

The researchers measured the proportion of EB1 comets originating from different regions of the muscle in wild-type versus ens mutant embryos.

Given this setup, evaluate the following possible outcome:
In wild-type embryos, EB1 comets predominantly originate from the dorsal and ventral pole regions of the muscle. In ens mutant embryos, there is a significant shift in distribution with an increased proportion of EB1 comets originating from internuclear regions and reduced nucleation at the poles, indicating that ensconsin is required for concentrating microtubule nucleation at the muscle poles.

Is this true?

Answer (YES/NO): NO